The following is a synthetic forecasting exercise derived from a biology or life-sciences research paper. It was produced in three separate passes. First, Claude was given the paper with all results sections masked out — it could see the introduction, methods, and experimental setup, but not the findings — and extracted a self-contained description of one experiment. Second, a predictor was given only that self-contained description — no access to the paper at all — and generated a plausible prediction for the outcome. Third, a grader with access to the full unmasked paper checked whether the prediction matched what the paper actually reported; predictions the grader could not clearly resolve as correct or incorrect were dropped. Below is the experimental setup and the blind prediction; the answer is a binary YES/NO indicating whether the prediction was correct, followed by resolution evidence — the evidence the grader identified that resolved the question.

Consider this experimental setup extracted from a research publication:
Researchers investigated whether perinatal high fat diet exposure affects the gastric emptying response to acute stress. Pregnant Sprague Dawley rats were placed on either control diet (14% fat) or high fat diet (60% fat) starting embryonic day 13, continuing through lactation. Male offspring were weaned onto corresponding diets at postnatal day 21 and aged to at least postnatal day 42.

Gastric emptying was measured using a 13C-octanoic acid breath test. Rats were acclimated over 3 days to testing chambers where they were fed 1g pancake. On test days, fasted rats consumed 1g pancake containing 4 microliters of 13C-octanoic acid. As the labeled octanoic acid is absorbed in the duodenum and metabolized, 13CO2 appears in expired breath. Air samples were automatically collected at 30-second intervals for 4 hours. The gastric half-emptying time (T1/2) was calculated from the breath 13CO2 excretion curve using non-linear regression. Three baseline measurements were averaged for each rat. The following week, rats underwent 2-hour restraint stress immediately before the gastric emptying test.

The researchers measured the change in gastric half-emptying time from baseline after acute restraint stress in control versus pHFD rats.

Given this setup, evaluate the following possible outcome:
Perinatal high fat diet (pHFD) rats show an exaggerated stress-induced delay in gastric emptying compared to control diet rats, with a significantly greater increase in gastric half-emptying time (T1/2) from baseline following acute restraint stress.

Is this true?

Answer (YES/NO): NO